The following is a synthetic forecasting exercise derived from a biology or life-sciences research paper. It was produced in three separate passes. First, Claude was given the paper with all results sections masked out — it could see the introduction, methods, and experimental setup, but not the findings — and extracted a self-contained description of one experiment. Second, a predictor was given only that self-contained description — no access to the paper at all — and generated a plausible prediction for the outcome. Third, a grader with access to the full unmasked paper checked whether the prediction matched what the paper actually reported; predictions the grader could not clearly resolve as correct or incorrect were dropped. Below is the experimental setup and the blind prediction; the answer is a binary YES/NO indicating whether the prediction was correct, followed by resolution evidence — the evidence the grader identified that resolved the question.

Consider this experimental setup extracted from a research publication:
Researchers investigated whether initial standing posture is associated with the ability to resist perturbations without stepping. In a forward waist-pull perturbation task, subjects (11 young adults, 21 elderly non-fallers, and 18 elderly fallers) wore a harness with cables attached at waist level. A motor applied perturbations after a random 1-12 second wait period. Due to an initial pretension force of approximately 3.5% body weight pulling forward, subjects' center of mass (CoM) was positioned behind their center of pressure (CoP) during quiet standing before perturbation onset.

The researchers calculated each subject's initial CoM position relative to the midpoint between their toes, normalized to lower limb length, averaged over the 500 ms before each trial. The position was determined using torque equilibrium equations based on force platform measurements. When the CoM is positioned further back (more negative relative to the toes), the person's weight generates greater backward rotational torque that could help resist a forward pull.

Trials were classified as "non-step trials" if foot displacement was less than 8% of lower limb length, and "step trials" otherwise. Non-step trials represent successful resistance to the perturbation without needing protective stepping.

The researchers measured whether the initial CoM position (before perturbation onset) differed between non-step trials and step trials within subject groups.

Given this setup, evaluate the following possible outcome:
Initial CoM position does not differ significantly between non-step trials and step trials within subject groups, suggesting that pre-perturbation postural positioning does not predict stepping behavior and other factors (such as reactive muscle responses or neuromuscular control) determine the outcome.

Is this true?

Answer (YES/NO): NO